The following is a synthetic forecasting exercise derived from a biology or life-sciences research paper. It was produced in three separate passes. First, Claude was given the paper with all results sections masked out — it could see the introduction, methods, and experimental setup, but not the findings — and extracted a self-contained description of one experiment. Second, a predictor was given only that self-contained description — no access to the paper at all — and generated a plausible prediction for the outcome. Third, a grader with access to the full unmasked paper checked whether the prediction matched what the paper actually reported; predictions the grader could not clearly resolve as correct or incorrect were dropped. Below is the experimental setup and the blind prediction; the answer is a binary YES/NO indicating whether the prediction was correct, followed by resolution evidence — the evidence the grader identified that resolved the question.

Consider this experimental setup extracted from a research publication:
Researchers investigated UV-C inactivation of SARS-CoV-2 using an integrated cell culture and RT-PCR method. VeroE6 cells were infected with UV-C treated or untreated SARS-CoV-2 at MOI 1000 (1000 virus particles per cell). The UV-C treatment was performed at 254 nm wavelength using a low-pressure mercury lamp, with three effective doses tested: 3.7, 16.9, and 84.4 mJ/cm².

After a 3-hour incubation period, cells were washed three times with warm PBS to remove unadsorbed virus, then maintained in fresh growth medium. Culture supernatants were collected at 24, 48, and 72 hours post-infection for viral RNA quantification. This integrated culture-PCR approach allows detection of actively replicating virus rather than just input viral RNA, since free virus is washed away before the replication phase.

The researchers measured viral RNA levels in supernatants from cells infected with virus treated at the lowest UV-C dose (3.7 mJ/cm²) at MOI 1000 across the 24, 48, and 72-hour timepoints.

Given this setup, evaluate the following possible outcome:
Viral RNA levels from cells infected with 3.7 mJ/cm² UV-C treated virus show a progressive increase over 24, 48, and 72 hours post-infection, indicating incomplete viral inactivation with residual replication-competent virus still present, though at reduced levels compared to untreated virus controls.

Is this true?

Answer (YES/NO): YES